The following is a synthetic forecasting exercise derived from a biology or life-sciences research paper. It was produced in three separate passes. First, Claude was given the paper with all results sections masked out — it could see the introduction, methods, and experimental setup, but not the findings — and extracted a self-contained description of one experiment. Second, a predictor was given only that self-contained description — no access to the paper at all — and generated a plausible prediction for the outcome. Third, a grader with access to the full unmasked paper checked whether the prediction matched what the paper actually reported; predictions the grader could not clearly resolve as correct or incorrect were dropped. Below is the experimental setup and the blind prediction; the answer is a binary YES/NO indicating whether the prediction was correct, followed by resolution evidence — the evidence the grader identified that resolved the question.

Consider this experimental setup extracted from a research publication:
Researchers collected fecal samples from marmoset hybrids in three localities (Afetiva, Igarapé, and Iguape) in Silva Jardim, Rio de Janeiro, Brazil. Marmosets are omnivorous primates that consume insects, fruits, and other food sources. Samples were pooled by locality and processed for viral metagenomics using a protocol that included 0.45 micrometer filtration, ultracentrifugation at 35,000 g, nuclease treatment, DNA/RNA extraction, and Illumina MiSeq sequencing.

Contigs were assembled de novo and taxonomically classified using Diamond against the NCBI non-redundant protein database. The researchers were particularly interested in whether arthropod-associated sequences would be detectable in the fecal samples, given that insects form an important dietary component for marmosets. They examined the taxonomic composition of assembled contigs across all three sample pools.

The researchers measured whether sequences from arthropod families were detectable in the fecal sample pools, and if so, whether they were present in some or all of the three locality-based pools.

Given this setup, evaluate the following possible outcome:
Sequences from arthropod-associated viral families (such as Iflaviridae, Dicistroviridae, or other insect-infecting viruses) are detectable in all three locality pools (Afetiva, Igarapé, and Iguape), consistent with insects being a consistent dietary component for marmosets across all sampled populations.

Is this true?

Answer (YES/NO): NO